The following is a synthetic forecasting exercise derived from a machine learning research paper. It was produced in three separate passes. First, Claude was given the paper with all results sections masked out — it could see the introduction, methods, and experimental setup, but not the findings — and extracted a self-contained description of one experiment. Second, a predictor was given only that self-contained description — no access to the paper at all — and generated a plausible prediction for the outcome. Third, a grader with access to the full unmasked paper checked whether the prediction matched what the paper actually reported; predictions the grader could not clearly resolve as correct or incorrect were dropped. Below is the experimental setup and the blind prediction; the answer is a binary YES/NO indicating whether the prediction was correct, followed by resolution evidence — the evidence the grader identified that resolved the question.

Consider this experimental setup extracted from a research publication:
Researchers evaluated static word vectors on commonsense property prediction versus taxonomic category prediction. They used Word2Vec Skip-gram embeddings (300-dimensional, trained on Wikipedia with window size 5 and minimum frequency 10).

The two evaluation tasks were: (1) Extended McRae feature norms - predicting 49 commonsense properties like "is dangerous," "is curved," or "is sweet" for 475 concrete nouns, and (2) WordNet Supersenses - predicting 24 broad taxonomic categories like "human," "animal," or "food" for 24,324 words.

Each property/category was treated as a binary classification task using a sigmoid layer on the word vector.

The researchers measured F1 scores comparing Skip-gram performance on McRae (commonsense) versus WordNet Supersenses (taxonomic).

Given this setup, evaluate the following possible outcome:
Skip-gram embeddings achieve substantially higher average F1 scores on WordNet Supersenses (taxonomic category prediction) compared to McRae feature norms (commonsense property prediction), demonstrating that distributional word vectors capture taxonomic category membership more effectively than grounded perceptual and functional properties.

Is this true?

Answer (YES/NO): NO